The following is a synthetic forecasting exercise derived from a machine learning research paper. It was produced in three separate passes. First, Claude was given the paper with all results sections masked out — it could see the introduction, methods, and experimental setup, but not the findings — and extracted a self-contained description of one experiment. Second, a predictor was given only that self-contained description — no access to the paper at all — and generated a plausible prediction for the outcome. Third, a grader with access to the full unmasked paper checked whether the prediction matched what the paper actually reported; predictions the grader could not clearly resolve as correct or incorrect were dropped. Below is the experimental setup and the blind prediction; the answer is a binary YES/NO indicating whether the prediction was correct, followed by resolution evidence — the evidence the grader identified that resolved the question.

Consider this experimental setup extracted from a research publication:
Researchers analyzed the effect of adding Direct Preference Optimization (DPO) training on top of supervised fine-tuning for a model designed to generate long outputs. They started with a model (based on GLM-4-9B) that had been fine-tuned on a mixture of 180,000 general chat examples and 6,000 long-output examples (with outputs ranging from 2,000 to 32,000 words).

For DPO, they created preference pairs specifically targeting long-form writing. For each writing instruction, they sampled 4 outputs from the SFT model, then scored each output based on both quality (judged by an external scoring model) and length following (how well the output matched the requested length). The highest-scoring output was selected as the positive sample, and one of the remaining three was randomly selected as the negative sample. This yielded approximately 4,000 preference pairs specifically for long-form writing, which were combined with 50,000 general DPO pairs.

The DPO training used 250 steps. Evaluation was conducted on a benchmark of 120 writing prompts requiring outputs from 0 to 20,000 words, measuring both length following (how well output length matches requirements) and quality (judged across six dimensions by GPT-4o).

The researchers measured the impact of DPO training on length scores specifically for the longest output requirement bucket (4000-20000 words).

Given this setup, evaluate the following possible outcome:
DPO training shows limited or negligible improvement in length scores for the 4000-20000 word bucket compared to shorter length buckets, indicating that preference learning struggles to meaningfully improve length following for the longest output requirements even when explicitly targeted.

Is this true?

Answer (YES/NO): NO